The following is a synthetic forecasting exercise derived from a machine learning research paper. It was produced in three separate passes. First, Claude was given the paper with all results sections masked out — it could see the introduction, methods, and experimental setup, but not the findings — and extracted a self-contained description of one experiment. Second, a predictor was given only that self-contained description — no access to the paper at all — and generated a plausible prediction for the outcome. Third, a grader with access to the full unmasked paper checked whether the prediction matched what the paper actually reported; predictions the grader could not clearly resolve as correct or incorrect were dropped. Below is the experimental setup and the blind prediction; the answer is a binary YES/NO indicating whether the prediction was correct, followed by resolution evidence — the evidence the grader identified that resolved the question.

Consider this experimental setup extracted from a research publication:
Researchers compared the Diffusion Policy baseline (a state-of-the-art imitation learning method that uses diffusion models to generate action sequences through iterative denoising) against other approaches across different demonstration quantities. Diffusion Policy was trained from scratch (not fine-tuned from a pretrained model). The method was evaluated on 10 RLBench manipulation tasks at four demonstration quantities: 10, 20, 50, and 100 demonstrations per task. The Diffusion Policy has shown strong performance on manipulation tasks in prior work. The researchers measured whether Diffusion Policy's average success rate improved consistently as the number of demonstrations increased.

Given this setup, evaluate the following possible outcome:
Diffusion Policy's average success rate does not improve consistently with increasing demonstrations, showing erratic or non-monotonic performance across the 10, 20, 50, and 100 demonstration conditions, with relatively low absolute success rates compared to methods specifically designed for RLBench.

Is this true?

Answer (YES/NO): YES